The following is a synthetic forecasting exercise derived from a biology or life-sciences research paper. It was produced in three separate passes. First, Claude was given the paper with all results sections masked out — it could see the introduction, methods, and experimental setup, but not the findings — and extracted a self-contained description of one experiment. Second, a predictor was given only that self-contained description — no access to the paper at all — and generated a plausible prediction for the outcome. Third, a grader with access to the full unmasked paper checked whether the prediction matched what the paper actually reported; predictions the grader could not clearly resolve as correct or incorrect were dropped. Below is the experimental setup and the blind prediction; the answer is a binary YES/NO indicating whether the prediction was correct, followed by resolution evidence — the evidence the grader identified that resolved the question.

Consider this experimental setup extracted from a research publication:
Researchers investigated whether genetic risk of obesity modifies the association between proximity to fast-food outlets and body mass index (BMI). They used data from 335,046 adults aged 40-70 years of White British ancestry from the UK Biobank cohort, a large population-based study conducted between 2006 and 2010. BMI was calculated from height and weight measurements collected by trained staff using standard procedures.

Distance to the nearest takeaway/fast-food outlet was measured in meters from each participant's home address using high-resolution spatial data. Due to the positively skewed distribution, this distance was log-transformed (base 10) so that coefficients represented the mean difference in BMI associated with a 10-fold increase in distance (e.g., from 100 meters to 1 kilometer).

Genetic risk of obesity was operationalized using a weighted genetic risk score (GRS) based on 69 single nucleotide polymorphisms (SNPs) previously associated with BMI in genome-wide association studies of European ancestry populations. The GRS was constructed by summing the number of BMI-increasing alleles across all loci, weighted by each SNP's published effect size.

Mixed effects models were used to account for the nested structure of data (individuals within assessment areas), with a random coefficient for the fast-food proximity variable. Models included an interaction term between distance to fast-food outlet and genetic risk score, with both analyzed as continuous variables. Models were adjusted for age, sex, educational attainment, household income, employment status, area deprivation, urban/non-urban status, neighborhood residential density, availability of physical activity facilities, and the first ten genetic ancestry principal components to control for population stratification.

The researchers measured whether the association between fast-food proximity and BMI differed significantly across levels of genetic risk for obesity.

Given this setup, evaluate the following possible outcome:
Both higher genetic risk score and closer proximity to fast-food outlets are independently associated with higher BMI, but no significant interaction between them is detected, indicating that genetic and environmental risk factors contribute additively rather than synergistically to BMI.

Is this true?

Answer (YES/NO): NO